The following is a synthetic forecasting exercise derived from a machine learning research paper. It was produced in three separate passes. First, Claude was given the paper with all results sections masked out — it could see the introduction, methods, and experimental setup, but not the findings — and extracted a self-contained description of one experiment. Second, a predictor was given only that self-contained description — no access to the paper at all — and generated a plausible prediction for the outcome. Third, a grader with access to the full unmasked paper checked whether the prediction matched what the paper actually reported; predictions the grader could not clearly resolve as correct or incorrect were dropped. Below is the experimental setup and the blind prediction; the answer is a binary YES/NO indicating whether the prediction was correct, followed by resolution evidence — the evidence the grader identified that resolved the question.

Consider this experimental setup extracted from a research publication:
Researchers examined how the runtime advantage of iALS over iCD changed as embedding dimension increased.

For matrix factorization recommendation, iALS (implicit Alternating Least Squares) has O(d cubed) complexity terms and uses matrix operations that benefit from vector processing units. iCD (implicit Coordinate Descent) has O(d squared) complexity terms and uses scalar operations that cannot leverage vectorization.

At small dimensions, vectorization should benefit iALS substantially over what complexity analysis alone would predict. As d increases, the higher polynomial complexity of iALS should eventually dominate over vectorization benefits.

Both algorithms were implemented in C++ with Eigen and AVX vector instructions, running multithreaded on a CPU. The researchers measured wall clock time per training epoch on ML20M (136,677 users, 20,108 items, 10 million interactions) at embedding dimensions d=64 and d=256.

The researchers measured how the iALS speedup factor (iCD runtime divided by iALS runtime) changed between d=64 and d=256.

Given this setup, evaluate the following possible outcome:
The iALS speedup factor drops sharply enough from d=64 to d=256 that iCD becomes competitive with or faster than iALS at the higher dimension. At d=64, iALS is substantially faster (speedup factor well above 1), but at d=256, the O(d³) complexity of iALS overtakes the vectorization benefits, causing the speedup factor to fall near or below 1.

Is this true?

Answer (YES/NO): NO